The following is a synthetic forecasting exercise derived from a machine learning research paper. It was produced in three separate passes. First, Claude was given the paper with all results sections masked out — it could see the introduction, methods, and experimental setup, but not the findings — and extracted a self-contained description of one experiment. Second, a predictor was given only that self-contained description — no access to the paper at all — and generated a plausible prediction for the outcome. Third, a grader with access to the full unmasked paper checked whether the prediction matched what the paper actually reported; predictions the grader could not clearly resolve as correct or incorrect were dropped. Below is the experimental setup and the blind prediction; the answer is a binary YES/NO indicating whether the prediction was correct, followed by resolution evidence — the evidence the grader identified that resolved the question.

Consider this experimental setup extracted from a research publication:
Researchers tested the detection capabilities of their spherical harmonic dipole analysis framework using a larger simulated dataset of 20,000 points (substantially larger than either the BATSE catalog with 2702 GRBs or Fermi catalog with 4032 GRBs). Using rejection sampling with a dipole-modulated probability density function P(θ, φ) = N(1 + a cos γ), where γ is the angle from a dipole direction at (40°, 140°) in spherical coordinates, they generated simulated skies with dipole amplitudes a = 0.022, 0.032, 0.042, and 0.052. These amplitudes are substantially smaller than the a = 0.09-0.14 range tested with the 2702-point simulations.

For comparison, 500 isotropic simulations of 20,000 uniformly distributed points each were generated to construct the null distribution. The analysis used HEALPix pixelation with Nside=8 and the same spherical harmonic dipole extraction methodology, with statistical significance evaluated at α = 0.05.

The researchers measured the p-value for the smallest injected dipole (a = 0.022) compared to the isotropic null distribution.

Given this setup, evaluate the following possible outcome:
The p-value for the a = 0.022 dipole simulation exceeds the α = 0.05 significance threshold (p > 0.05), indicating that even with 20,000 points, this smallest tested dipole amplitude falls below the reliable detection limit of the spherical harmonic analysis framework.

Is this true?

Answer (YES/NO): NO